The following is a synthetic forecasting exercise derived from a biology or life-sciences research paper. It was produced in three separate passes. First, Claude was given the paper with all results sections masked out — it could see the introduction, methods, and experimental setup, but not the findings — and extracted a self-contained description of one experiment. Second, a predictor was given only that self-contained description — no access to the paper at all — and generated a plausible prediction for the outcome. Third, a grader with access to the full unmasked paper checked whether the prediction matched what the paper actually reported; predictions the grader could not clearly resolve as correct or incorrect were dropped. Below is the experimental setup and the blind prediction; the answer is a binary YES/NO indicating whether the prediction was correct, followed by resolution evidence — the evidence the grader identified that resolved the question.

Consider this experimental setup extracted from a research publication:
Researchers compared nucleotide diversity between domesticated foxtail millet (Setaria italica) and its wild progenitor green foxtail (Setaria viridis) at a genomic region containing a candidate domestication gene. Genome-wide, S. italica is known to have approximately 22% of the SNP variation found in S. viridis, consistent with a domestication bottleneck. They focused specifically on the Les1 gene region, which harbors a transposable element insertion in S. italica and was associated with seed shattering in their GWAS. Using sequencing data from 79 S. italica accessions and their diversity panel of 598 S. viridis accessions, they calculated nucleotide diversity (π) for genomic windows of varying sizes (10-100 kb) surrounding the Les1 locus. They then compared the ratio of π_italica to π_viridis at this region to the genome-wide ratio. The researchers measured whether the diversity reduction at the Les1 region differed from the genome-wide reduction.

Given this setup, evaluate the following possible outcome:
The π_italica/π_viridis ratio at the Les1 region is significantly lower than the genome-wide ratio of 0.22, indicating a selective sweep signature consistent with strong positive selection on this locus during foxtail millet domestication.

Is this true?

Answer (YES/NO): YES